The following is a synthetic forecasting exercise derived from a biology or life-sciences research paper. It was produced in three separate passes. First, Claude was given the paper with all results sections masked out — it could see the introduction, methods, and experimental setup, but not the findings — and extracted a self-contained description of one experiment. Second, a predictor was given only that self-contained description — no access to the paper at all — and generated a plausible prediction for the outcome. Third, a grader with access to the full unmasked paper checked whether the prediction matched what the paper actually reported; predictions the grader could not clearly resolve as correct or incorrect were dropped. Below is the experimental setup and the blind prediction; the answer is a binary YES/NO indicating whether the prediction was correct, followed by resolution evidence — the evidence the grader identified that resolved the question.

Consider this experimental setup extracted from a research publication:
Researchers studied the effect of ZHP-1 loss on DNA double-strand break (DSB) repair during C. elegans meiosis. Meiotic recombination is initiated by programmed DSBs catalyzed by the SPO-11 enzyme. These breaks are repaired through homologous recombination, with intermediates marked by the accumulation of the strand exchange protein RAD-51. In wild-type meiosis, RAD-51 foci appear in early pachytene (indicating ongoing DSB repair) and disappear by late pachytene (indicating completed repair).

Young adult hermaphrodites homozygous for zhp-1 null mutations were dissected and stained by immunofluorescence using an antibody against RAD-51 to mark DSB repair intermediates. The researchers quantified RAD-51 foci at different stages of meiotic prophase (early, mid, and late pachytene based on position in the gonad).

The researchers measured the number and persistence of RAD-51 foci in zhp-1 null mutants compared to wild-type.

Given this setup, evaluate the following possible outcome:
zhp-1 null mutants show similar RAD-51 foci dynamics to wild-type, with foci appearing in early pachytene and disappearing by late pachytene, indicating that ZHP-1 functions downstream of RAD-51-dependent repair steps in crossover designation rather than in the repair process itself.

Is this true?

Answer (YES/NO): NO